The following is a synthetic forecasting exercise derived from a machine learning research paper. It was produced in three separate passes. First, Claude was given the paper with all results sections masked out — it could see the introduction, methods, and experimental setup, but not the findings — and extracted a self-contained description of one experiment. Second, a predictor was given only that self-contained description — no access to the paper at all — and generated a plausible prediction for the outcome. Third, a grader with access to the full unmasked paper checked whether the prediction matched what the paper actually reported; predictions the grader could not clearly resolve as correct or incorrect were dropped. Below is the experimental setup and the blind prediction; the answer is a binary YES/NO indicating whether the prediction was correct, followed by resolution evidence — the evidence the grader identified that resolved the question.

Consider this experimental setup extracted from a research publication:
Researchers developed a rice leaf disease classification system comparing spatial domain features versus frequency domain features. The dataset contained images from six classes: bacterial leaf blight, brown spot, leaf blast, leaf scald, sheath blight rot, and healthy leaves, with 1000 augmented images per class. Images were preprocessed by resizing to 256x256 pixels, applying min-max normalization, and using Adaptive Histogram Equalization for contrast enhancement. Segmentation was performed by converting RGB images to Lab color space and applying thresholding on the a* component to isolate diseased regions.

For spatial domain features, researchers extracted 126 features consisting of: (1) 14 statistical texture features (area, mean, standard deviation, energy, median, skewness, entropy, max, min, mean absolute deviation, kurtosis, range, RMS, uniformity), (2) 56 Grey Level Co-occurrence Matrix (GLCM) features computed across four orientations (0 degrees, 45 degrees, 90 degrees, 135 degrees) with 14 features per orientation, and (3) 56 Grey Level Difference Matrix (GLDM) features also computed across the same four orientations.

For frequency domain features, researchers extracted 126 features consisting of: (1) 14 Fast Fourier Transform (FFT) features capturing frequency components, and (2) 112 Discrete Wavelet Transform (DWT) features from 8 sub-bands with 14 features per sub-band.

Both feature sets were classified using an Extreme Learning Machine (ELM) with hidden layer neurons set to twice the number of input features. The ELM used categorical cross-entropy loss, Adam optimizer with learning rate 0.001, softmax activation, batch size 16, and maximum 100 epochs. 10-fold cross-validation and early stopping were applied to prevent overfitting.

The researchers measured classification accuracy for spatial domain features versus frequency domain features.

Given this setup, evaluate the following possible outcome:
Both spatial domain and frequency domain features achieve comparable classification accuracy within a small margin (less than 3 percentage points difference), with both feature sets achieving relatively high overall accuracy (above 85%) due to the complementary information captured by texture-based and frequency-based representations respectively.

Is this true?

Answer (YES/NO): NO